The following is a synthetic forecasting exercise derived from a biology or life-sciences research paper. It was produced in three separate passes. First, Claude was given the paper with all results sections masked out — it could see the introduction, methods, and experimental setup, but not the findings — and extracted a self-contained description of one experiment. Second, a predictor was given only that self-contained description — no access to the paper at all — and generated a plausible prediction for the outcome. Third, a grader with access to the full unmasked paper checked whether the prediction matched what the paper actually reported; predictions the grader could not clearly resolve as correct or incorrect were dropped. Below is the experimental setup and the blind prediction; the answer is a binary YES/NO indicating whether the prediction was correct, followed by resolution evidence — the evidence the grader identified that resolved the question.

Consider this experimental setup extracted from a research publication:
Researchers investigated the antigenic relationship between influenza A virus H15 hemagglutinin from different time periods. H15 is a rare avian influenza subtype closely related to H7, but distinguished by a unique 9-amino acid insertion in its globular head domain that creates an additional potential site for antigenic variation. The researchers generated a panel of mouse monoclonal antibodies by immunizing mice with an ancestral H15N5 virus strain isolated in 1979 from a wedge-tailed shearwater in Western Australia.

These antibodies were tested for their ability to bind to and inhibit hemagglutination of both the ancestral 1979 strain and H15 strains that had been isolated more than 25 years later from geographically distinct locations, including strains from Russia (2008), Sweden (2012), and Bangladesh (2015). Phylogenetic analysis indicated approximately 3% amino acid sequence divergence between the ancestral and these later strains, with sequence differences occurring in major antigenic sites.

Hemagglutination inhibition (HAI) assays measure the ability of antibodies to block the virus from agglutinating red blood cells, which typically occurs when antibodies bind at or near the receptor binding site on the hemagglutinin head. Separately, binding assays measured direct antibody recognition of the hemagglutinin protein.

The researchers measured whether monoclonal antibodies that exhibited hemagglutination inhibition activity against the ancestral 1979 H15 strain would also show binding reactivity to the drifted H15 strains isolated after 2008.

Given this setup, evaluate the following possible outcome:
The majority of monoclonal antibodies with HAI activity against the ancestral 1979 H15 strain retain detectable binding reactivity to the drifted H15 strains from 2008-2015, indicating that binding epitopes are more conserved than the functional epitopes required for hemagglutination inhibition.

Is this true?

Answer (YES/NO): NO